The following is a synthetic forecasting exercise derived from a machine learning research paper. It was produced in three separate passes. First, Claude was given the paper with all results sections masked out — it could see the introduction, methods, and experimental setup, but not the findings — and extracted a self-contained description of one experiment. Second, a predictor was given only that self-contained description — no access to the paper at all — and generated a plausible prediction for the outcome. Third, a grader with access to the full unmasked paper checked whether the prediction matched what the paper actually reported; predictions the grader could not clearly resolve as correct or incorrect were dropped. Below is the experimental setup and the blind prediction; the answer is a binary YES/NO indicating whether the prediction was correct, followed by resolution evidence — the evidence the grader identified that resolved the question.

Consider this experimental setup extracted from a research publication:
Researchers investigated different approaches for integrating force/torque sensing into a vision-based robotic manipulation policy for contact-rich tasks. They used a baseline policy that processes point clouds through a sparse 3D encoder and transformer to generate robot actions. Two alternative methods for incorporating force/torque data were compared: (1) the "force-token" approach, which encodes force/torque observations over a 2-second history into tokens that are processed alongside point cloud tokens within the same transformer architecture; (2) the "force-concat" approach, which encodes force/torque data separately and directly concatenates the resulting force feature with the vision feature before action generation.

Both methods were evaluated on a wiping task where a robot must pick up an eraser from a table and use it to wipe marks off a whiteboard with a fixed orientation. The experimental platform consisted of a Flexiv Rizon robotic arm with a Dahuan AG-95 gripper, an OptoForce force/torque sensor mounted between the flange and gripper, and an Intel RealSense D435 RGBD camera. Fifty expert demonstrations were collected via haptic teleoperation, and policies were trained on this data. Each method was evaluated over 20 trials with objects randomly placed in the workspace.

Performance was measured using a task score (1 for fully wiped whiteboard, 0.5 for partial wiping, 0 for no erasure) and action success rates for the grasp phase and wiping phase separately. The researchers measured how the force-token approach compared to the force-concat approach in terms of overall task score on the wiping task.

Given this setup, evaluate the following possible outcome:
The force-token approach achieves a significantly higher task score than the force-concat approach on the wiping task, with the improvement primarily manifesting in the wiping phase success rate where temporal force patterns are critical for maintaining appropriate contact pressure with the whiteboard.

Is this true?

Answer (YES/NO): NO